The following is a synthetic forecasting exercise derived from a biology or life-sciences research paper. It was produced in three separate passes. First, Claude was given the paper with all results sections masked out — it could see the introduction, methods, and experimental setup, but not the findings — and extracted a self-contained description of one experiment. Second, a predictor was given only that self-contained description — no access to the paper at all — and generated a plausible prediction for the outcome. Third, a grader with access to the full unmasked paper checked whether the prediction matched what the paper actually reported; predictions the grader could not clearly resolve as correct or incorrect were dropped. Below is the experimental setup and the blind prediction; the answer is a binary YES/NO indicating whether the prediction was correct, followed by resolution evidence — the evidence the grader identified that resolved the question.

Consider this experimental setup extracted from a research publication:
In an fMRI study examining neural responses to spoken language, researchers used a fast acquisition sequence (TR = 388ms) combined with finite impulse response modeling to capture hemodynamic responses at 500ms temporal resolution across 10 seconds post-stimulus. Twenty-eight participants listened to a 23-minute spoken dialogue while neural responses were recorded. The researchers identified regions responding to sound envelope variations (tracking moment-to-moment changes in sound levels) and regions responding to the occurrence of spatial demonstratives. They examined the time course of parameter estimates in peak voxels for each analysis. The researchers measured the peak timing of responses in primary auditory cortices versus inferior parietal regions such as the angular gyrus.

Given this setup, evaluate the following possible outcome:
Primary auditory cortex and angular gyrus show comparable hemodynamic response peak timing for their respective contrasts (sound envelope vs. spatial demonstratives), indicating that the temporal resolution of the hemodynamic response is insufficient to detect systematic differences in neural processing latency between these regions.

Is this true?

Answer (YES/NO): NO